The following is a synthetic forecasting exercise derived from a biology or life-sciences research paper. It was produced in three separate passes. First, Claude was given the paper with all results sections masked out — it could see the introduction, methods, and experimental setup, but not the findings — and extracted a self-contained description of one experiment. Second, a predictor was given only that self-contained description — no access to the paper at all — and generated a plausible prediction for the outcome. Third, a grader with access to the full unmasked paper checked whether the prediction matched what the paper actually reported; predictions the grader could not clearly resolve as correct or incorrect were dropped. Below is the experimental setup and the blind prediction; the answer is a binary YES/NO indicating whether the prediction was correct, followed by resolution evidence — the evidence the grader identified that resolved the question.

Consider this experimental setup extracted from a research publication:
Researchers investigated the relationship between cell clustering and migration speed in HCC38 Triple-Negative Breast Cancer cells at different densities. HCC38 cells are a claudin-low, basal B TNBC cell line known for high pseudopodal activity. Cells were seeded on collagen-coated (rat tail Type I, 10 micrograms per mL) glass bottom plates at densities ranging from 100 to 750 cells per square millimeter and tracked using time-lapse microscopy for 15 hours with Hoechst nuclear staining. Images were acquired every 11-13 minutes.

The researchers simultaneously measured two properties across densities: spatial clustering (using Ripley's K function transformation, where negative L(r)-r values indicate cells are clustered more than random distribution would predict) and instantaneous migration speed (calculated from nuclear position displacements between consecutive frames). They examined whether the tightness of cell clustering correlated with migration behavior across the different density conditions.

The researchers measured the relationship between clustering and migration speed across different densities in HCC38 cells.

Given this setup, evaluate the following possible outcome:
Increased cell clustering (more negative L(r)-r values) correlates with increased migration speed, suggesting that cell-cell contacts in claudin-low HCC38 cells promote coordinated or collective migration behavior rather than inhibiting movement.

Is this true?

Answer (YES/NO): NO